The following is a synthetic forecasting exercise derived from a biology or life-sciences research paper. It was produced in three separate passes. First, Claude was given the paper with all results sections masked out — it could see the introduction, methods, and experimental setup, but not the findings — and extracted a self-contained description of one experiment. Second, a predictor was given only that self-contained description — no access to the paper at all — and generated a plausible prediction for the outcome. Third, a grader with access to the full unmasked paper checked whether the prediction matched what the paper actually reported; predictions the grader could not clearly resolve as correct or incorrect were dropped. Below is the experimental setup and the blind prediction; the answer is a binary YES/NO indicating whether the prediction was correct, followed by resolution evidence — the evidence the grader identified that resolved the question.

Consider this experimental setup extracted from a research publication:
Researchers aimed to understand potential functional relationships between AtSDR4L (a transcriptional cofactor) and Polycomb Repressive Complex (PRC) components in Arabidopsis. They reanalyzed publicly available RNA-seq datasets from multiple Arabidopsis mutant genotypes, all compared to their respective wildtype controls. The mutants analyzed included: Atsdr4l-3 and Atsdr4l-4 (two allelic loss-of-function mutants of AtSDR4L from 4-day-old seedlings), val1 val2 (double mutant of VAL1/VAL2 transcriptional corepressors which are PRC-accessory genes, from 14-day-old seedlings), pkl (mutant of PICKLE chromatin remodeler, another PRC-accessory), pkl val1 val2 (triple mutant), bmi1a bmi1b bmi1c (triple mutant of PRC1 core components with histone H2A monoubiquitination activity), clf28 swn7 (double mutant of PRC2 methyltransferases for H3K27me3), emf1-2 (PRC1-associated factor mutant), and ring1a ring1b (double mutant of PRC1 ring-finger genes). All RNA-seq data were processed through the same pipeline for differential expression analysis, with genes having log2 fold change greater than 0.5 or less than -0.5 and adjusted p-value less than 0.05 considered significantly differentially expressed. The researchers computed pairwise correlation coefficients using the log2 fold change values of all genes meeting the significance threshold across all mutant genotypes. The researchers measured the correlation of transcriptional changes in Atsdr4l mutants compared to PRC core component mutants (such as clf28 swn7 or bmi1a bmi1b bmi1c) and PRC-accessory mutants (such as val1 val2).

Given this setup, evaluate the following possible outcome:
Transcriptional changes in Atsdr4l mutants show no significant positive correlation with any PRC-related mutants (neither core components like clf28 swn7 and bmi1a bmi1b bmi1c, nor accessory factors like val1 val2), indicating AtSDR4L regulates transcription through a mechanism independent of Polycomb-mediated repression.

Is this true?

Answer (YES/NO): NO